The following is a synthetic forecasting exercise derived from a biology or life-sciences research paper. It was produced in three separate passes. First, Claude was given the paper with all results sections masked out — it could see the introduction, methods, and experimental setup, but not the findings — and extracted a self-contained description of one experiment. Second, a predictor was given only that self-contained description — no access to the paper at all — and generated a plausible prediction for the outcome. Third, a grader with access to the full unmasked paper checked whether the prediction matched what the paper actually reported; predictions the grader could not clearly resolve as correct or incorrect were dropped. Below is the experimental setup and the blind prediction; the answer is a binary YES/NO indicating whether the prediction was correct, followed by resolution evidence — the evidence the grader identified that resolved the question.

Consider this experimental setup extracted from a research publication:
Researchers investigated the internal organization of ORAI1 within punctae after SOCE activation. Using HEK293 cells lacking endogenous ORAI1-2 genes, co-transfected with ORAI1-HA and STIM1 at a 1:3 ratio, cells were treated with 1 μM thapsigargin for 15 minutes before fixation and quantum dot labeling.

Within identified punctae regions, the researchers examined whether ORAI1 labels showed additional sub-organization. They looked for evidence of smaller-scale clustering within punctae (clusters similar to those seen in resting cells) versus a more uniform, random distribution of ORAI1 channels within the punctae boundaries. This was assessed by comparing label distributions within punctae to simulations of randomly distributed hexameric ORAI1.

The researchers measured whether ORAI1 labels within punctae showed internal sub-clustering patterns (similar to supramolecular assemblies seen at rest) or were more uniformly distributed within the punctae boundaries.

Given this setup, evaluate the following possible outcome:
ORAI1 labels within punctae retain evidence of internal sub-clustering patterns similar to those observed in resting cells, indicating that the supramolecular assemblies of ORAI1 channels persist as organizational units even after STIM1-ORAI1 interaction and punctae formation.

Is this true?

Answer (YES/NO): YES